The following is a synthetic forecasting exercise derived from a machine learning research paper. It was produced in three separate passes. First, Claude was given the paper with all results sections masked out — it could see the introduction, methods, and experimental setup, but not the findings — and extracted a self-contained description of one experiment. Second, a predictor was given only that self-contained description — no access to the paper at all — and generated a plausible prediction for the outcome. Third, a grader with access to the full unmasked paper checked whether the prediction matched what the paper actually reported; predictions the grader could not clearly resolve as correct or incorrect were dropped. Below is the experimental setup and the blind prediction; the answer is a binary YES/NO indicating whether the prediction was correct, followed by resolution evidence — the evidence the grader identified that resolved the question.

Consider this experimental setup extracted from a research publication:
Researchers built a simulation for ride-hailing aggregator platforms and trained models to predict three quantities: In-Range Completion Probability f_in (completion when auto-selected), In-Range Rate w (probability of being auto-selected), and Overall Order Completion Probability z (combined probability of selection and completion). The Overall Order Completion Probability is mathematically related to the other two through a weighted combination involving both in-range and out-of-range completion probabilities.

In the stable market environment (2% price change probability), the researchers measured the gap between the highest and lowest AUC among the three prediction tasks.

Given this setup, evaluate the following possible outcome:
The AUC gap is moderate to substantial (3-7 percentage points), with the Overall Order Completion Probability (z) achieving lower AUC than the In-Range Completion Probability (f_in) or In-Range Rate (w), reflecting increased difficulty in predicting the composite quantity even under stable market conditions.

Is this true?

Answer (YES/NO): NO